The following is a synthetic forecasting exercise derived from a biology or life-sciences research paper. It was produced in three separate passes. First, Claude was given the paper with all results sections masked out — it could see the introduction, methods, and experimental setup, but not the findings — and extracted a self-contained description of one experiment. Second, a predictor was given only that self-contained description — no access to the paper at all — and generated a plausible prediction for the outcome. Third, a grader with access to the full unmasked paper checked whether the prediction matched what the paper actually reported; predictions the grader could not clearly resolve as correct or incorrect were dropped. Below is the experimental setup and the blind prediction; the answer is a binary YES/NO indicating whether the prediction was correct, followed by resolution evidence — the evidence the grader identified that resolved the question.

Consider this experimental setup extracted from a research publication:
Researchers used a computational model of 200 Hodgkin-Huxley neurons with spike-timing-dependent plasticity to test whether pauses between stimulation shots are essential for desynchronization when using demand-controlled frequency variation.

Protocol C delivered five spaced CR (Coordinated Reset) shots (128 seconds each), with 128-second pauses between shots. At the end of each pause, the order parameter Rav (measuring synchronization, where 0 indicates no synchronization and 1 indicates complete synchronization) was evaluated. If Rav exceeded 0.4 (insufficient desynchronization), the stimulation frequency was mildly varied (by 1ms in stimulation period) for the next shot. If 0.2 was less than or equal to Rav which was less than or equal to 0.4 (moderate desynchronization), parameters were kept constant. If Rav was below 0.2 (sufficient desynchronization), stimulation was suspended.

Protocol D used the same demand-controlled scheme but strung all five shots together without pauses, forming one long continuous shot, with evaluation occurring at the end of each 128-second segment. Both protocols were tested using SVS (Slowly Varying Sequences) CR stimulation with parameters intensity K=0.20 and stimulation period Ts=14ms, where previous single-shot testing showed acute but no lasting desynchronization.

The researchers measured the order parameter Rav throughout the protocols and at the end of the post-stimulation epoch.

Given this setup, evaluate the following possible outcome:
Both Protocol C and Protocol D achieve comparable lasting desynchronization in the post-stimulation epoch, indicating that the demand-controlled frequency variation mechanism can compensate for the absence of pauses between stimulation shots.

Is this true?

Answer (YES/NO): NO